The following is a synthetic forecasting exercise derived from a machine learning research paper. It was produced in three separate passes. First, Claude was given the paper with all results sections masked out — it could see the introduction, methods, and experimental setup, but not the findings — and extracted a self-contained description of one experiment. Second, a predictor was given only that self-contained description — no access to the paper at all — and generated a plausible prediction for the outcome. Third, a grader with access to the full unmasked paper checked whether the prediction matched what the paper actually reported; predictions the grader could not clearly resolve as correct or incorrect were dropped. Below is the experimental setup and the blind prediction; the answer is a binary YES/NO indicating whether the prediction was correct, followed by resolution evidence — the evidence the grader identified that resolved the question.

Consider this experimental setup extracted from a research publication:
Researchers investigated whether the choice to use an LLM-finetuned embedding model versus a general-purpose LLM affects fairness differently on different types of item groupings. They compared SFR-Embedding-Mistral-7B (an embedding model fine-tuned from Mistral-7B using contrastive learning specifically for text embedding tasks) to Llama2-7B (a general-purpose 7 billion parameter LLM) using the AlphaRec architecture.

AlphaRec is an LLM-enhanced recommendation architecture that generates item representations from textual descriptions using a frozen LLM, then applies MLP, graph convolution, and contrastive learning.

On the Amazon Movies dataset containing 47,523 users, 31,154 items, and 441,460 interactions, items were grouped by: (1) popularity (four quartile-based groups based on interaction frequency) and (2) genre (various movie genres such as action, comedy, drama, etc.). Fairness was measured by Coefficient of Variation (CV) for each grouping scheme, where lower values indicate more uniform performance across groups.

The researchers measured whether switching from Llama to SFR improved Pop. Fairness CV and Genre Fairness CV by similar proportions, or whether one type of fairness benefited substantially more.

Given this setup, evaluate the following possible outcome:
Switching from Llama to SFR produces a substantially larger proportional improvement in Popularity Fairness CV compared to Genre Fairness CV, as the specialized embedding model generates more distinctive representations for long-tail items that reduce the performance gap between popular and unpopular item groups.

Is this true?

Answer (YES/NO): NO